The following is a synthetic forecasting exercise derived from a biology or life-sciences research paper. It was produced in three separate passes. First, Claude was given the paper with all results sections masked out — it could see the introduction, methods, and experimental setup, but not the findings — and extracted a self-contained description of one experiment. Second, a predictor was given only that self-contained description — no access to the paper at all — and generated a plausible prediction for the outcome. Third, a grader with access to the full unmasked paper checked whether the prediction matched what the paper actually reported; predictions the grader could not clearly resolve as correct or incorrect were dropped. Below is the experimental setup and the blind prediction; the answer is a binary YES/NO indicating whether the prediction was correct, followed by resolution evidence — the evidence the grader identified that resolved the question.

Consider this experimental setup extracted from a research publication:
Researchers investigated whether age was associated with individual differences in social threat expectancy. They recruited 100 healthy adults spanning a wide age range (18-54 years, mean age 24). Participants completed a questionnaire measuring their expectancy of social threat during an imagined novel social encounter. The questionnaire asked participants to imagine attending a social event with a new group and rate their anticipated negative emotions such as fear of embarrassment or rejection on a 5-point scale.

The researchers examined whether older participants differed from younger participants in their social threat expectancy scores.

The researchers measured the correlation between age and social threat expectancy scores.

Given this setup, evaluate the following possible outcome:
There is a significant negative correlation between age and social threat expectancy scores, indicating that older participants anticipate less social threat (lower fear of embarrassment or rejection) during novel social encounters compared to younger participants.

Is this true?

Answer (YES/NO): YES